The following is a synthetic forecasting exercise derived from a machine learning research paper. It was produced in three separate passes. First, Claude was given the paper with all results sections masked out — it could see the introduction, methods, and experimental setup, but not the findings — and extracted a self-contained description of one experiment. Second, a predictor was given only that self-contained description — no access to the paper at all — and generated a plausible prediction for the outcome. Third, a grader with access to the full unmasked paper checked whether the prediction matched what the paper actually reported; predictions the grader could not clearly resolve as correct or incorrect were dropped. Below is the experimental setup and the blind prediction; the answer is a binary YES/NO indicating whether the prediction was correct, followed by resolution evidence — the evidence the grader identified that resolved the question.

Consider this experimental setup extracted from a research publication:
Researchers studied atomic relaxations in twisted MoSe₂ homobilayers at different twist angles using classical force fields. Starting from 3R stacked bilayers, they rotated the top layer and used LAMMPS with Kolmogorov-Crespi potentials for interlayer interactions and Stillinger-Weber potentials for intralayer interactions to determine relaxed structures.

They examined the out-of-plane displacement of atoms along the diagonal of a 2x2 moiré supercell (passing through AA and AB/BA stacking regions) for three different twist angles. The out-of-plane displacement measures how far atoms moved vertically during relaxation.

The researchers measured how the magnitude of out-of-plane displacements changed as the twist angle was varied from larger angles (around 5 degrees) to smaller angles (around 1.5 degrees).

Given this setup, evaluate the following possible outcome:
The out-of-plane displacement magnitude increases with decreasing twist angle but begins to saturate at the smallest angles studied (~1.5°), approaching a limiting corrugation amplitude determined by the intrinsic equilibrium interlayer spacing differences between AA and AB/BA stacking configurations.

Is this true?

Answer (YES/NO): NO